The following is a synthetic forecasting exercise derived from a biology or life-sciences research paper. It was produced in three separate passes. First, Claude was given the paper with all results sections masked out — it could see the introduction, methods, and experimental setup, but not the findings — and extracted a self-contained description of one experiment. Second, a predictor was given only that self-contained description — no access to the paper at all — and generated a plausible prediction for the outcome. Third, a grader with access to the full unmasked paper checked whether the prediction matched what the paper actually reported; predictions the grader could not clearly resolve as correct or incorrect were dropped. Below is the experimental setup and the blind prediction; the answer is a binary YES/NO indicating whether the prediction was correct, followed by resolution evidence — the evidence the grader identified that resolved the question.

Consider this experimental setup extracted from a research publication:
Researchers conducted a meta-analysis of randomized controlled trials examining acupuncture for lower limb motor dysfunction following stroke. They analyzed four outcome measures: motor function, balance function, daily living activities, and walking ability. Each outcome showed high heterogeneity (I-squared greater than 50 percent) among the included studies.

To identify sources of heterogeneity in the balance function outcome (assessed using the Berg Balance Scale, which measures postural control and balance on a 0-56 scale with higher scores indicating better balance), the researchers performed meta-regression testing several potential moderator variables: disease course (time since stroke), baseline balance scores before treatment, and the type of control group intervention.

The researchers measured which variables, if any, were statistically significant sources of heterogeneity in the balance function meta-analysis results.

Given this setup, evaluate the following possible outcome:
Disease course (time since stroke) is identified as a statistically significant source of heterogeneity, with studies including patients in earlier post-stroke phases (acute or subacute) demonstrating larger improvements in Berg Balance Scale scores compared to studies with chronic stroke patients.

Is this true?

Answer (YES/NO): NO